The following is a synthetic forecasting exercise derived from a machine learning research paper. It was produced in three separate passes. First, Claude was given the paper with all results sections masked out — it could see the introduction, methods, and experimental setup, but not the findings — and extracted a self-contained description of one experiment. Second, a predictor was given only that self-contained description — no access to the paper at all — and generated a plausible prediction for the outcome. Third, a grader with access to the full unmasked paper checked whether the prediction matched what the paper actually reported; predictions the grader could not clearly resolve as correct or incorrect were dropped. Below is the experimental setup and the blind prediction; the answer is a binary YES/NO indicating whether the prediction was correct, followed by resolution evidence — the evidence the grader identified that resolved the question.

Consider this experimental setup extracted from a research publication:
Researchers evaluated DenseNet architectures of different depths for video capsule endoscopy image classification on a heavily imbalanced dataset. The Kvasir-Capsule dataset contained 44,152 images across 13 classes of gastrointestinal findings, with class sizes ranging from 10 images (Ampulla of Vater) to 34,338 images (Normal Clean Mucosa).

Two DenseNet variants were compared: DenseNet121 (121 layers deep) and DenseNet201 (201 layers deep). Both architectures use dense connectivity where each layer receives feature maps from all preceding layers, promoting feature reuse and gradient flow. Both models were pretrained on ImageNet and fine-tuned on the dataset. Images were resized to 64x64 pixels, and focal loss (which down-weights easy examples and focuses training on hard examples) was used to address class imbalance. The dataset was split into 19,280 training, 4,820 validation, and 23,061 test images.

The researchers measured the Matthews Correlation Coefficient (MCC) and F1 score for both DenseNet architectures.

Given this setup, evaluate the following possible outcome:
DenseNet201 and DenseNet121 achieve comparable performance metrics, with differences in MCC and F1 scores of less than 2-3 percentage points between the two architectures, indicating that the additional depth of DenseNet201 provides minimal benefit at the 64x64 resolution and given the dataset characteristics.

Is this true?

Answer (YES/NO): YES